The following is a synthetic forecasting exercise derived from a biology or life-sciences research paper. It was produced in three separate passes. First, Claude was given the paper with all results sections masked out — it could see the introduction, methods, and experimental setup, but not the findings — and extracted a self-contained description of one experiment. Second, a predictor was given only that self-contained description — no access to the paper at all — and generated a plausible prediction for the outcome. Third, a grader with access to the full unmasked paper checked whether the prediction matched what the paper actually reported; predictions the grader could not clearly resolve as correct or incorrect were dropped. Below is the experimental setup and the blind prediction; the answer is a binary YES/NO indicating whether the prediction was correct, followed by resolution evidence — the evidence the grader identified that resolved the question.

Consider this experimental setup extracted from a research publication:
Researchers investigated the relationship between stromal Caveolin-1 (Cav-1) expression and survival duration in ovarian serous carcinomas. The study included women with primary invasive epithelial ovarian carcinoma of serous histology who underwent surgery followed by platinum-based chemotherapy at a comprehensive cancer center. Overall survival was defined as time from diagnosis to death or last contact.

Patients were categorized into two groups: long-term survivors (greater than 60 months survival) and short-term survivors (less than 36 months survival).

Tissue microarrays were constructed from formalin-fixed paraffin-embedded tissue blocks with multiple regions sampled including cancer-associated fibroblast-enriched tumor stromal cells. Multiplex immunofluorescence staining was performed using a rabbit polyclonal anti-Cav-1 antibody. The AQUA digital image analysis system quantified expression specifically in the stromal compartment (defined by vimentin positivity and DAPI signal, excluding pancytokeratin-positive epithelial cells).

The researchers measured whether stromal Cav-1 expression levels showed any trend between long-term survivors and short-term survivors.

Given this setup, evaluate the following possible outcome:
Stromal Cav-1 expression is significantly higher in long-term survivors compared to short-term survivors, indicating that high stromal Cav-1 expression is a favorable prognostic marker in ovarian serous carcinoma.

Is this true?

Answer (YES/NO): NO